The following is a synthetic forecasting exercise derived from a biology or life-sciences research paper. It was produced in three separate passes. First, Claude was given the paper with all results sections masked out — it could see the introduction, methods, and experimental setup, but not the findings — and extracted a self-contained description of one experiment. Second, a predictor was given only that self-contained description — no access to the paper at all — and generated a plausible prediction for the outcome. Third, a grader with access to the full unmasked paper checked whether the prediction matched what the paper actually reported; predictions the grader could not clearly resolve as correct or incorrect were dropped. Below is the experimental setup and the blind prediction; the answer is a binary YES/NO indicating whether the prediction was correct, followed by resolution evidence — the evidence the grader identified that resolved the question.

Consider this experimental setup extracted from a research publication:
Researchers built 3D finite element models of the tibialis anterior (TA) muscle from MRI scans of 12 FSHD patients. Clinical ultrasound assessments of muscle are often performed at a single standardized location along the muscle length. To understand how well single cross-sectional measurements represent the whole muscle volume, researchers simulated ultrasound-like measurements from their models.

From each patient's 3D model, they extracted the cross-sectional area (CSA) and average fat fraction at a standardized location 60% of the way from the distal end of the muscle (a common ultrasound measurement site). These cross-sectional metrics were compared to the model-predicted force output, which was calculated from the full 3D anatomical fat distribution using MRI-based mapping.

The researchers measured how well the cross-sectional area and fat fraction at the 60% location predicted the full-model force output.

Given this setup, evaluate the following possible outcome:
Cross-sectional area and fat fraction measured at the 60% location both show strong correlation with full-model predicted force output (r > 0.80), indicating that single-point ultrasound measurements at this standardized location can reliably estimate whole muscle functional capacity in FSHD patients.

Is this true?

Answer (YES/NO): NO